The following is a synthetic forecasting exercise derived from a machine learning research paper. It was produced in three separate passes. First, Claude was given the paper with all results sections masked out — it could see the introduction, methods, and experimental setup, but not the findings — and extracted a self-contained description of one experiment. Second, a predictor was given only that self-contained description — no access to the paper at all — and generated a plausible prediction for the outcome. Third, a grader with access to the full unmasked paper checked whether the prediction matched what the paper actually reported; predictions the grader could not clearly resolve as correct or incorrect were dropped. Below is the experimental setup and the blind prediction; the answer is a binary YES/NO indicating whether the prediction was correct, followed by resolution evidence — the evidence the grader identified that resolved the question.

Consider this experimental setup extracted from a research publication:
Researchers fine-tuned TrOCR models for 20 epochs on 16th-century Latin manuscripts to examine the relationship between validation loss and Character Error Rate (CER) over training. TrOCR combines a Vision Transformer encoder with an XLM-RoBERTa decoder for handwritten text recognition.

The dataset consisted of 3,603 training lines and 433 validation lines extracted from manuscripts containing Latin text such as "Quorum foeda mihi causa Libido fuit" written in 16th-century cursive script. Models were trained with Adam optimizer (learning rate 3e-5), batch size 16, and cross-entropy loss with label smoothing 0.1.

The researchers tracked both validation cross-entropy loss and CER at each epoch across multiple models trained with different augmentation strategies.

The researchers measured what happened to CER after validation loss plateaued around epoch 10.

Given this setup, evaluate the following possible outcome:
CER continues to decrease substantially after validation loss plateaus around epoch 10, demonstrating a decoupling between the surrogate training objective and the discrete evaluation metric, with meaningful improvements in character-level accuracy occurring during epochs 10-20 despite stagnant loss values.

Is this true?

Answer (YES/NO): NO